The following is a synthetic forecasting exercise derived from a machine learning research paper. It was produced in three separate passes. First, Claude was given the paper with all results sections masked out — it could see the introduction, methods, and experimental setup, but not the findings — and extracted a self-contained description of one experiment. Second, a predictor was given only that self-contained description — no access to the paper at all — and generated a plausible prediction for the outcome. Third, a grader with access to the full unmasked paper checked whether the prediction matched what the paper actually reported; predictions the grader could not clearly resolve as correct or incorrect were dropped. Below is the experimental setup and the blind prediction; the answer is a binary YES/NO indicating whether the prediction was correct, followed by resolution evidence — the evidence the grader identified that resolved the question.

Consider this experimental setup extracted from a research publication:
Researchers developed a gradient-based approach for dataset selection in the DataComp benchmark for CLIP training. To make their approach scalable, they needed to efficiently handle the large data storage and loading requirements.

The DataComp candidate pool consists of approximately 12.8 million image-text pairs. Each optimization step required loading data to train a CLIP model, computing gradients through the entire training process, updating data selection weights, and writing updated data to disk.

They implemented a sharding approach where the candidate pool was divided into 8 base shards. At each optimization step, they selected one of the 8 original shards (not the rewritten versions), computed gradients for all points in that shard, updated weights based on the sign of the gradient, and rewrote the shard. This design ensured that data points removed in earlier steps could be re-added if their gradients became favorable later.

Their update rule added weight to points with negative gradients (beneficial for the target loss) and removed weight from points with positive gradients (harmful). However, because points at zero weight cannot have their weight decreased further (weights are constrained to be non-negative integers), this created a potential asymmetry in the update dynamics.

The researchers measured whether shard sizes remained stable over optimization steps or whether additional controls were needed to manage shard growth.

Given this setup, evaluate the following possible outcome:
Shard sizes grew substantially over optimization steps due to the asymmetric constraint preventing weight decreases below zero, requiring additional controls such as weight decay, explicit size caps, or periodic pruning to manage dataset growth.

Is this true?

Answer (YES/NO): YES